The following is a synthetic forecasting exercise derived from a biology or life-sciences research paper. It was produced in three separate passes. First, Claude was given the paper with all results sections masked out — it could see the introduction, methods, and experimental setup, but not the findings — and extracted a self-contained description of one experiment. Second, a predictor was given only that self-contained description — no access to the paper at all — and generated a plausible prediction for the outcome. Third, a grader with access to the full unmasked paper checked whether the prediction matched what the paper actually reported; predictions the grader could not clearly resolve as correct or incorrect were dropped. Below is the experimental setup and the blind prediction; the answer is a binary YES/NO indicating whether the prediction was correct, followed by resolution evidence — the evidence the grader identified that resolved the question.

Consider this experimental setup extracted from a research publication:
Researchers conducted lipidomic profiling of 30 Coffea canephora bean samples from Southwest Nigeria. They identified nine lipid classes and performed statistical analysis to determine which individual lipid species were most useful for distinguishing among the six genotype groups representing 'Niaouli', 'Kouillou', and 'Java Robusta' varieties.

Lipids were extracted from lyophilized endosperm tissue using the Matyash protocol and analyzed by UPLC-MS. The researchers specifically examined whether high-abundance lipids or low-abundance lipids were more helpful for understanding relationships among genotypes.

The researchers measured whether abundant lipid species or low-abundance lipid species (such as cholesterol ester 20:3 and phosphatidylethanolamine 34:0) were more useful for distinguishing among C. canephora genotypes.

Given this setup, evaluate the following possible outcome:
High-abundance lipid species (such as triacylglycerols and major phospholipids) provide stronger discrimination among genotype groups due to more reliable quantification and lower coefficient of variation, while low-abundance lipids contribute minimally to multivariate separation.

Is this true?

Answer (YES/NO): NO